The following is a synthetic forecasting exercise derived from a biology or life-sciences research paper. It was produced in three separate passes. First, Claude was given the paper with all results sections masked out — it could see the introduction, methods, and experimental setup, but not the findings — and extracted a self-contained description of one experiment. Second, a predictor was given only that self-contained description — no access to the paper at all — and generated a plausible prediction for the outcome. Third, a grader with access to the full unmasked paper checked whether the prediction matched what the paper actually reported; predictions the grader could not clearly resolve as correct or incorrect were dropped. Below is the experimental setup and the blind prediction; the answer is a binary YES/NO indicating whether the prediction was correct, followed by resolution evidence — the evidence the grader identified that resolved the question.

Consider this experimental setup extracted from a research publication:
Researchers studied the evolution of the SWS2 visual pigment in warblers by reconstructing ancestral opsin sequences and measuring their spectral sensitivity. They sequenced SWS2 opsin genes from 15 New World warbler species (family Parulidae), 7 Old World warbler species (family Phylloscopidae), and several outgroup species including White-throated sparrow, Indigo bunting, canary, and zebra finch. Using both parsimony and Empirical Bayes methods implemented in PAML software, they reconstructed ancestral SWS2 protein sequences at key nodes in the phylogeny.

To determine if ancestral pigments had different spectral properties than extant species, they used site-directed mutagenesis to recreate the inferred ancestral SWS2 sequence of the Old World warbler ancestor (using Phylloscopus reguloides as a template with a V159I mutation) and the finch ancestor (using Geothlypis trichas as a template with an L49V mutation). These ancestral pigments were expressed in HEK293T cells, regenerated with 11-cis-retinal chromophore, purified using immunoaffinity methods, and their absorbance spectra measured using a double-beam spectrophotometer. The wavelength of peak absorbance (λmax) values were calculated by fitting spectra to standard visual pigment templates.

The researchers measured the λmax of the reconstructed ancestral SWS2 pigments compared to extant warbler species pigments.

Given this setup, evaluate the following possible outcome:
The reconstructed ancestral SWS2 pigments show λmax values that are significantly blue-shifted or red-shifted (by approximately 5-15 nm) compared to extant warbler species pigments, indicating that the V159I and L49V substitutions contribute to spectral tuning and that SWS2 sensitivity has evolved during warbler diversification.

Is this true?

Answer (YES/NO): NO